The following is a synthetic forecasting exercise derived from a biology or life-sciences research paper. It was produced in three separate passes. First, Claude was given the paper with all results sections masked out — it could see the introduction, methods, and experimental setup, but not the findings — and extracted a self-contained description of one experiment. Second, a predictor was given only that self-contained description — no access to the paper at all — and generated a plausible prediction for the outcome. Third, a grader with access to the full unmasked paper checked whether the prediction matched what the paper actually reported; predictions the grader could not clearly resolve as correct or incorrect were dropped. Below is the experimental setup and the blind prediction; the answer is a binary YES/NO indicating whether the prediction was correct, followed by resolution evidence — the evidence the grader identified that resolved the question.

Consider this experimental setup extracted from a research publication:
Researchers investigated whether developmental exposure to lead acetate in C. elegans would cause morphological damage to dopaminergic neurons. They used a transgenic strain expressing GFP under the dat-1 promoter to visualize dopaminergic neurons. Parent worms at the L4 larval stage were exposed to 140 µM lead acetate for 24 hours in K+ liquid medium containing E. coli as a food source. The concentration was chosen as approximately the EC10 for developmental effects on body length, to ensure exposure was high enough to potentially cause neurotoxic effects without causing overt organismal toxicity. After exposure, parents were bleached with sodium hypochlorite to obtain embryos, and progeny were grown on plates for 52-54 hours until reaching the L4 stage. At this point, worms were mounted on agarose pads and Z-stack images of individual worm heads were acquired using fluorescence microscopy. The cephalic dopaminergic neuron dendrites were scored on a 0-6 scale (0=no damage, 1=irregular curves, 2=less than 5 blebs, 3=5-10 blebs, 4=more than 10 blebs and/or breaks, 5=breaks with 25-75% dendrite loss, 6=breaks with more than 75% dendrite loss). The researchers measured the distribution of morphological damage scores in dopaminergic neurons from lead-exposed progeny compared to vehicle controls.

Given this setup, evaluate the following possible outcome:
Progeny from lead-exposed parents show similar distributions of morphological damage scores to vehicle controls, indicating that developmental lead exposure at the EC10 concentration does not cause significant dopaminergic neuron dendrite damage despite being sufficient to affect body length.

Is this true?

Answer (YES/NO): NO